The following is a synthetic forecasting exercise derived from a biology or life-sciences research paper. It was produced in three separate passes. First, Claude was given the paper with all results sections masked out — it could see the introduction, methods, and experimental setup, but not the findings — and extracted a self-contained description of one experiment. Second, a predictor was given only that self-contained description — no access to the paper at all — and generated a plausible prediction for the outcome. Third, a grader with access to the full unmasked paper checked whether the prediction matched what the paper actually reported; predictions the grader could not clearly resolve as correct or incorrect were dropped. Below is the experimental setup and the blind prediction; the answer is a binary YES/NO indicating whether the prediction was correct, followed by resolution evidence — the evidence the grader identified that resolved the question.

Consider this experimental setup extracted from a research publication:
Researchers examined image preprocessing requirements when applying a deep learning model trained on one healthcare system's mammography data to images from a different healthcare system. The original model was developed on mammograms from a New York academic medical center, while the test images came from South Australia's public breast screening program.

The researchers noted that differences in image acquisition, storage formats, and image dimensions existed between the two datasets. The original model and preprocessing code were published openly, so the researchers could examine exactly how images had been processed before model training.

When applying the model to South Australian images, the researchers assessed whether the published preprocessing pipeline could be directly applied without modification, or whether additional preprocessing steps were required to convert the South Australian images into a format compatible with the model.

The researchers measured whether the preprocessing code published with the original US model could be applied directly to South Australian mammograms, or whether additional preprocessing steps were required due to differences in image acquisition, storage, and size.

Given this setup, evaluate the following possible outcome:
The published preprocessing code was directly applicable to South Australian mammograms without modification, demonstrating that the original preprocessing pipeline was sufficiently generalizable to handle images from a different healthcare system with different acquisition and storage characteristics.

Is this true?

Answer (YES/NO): NO